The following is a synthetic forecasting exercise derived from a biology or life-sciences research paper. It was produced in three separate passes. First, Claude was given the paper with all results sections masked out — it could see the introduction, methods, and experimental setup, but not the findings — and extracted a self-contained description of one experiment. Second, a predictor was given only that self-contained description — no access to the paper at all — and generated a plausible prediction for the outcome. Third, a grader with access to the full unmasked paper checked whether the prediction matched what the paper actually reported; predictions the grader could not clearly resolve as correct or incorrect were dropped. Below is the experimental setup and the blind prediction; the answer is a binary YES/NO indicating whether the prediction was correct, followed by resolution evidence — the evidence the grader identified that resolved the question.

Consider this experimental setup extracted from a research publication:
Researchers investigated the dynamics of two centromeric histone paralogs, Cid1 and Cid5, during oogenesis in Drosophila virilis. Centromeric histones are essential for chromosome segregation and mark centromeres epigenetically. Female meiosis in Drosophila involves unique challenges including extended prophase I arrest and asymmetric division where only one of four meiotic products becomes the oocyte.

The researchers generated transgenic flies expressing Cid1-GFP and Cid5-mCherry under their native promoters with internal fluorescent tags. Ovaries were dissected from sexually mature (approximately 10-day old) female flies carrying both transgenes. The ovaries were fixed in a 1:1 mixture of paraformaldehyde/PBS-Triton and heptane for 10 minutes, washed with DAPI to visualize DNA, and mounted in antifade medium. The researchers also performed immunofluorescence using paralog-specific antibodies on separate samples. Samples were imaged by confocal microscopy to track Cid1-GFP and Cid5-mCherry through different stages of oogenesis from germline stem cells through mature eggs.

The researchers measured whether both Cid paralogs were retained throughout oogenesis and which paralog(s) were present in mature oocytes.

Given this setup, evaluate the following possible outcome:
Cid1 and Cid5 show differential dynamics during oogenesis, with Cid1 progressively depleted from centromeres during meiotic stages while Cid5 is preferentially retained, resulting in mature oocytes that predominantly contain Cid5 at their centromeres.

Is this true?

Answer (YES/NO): NO